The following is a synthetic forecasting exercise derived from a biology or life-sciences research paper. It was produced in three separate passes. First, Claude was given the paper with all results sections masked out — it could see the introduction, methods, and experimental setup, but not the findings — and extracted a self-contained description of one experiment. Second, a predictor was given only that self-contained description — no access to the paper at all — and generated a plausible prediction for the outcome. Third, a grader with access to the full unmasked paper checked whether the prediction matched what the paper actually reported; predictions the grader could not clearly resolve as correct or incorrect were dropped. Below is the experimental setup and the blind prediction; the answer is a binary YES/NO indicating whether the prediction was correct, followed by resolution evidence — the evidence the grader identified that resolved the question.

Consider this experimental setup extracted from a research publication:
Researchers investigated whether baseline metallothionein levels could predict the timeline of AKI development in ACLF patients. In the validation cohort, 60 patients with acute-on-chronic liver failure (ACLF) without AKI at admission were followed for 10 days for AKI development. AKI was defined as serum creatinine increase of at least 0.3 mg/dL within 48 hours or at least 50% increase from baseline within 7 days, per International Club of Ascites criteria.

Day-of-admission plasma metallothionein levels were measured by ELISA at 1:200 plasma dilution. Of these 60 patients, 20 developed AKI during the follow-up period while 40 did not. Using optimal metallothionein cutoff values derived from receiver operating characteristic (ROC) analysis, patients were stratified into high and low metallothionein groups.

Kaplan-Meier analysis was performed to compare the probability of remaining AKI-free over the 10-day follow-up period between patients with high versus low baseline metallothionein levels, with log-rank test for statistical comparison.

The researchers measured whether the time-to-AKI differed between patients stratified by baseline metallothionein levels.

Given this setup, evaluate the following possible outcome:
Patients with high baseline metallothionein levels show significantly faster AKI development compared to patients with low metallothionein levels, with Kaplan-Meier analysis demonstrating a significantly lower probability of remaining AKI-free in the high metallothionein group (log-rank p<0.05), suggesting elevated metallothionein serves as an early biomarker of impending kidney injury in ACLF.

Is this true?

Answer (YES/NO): YES